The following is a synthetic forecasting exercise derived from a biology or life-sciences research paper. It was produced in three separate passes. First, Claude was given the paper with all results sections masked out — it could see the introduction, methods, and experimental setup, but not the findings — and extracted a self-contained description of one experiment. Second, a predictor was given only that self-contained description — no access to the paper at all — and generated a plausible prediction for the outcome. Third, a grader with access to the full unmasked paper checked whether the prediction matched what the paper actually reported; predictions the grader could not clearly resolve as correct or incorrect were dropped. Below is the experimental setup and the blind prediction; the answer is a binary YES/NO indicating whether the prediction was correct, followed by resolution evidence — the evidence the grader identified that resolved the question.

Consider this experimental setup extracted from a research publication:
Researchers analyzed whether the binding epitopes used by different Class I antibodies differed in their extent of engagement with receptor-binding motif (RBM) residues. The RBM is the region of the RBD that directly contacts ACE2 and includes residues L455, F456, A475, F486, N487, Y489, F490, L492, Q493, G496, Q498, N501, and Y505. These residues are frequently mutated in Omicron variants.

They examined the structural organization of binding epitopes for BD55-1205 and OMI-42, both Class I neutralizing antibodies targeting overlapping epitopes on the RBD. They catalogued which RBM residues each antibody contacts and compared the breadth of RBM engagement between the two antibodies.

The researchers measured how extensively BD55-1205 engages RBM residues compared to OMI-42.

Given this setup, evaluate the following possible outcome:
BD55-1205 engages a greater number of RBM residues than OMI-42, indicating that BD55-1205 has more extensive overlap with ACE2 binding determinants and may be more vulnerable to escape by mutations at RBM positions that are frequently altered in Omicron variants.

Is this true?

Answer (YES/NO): NO